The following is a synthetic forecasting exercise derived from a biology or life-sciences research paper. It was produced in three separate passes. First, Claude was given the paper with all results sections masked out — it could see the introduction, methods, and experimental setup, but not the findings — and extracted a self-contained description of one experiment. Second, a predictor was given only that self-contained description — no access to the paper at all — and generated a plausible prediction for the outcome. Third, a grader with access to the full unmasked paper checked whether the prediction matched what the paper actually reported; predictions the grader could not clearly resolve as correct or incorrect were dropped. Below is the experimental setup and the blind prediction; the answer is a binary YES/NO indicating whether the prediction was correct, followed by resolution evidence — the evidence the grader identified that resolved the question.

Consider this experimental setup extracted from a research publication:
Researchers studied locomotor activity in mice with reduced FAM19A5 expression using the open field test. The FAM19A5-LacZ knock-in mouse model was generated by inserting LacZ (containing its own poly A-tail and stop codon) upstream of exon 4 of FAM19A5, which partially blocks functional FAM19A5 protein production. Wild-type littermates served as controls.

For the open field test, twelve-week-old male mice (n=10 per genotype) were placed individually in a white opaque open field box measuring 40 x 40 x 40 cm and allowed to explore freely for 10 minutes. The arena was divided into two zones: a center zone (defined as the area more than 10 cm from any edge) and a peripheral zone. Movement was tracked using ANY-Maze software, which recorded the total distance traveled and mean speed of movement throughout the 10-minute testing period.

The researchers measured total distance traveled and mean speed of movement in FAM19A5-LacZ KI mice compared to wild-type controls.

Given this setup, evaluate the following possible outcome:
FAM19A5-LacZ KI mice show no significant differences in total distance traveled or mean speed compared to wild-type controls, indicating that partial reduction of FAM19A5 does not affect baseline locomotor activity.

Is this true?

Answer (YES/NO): NO